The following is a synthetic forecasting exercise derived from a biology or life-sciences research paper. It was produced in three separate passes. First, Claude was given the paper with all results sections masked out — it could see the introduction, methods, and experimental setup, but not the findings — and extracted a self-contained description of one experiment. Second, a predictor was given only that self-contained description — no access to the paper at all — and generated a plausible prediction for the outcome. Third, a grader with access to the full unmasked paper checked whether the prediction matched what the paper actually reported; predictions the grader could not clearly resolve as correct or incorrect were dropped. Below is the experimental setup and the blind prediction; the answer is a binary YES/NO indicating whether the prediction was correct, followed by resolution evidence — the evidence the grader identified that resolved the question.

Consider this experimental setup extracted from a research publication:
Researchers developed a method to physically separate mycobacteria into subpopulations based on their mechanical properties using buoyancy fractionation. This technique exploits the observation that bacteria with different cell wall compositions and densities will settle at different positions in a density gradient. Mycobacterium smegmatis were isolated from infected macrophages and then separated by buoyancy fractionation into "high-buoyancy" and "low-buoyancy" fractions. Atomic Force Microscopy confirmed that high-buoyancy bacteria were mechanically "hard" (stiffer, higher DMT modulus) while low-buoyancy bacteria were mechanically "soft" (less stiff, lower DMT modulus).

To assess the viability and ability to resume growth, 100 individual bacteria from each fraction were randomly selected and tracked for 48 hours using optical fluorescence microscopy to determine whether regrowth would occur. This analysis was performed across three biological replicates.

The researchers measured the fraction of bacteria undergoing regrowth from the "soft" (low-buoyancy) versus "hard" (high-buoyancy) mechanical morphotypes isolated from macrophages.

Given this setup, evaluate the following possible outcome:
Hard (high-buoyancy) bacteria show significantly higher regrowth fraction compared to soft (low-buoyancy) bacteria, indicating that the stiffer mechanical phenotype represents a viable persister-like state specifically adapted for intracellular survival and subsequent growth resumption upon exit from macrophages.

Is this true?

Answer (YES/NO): NO